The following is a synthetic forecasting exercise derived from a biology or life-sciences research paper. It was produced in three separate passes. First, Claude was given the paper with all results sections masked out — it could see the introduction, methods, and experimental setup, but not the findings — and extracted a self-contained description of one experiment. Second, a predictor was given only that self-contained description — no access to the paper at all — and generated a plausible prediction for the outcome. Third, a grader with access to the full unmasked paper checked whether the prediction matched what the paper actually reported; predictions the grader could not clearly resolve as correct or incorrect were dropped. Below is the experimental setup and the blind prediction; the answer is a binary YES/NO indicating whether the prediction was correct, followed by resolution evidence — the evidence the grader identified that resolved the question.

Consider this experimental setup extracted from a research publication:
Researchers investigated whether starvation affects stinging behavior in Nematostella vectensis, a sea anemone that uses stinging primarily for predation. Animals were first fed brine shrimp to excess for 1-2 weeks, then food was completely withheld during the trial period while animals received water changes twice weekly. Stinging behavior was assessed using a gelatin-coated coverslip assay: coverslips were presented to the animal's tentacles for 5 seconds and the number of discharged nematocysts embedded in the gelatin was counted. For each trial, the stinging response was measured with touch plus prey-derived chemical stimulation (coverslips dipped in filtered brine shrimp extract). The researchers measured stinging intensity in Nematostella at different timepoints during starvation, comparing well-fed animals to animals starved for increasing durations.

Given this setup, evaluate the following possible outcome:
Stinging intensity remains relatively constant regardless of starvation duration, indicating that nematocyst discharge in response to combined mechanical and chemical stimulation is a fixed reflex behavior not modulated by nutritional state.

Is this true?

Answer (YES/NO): NO